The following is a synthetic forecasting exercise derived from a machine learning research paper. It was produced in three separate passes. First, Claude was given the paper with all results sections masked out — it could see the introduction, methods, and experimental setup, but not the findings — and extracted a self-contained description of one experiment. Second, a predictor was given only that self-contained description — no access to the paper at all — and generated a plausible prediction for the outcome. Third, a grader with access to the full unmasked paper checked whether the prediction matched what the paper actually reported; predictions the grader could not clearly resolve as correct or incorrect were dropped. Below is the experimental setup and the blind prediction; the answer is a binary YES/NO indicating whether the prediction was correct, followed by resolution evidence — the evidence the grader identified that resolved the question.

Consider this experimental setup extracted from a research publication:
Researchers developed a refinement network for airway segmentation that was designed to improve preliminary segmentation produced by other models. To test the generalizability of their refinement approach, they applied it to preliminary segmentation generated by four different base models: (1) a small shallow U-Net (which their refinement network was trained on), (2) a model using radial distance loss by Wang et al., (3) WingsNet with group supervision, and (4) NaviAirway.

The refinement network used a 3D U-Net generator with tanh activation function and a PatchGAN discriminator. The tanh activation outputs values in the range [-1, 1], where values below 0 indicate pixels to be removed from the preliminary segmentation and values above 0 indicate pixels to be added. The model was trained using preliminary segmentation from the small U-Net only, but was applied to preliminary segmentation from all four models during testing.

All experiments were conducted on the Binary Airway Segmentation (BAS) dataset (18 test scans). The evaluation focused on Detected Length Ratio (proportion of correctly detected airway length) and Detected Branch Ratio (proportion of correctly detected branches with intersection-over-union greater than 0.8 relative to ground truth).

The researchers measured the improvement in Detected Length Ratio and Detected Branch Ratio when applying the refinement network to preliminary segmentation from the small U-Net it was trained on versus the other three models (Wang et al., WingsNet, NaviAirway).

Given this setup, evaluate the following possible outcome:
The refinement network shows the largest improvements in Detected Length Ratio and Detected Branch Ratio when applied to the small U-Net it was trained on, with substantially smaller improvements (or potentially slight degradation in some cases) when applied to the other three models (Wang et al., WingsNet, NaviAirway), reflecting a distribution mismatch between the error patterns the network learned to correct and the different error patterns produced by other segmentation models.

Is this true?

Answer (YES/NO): YES